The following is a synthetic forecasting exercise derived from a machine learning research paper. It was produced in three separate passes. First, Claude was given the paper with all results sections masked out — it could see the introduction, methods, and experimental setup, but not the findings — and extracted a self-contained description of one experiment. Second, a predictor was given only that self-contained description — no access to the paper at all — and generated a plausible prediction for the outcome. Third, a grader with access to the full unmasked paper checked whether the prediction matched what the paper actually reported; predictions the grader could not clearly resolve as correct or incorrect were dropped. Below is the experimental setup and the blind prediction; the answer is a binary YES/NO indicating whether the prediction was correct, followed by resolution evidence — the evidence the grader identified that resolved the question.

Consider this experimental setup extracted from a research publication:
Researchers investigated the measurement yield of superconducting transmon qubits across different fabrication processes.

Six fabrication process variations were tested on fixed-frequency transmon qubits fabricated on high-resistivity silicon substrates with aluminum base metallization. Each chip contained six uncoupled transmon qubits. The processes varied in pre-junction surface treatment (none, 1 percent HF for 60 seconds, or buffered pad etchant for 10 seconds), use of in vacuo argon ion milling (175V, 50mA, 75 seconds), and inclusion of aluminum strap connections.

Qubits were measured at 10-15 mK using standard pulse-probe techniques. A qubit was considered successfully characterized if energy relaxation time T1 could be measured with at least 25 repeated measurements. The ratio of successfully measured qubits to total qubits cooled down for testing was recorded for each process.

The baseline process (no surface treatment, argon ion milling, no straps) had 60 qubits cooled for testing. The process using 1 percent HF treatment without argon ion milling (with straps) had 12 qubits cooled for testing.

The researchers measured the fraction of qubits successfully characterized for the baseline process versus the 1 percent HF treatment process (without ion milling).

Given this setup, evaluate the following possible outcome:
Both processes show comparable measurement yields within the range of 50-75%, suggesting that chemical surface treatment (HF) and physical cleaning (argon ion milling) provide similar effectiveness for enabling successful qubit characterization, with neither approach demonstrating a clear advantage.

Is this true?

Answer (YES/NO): NO